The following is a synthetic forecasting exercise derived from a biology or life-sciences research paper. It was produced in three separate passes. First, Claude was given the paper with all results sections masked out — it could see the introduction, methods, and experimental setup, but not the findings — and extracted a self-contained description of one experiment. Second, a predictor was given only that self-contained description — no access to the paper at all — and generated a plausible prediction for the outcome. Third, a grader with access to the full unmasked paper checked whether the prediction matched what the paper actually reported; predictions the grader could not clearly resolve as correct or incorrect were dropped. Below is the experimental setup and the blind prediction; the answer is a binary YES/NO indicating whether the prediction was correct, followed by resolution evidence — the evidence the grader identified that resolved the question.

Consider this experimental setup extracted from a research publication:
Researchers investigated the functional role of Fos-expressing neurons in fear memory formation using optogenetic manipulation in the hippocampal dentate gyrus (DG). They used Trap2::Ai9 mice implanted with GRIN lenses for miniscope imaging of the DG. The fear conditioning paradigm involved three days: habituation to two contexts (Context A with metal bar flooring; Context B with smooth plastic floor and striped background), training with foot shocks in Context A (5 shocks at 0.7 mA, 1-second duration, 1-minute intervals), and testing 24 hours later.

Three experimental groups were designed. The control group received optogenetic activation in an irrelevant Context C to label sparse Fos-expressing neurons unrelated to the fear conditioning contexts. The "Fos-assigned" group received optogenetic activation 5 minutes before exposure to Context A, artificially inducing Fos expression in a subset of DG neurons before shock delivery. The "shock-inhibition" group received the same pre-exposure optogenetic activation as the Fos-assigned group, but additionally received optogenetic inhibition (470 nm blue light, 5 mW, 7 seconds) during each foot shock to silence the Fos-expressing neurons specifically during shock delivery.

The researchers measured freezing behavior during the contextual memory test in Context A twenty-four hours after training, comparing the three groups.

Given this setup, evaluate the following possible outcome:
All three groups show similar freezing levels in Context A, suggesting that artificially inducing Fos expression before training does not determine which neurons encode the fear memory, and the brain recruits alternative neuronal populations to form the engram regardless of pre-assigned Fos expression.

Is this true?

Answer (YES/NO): NO